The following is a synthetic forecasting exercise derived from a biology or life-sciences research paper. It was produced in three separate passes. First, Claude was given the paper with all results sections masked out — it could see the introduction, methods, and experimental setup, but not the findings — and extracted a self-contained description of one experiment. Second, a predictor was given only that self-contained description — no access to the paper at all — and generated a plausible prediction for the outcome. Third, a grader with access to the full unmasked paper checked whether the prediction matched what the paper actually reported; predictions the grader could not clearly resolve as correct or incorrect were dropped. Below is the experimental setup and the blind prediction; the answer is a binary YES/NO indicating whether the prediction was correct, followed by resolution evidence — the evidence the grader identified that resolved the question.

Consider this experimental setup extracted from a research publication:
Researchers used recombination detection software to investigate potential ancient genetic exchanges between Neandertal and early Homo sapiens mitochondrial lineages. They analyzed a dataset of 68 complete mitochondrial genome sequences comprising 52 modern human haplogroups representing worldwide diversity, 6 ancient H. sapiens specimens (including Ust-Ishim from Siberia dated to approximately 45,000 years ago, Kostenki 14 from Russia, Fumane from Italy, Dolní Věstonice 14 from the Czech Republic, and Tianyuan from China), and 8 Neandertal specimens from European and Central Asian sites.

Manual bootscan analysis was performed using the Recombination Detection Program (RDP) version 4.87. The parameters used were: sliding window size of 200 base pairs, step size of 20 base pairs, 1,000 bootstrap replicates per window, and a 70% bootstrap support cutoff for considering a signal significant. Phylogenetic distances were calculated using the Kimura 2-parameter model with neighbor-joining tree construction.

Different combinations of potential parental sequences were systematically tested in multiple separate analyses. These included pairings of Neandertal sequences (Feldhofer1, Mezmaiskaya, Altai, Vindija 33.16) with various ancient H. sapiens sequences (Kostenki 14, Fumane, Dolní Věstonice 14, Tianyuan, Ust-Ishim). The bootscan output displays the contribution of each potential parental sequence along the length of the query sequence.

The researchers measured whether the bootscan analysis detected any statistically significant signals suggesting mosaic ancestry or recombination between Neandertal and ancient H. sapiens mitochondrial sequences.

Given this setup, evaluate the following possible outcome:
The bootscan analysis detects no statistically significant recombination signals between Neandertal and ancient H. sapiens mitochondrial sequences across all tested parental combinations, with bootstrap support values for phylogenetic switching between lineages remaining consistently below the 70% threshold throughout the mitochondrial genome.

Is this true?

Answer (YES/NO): NO